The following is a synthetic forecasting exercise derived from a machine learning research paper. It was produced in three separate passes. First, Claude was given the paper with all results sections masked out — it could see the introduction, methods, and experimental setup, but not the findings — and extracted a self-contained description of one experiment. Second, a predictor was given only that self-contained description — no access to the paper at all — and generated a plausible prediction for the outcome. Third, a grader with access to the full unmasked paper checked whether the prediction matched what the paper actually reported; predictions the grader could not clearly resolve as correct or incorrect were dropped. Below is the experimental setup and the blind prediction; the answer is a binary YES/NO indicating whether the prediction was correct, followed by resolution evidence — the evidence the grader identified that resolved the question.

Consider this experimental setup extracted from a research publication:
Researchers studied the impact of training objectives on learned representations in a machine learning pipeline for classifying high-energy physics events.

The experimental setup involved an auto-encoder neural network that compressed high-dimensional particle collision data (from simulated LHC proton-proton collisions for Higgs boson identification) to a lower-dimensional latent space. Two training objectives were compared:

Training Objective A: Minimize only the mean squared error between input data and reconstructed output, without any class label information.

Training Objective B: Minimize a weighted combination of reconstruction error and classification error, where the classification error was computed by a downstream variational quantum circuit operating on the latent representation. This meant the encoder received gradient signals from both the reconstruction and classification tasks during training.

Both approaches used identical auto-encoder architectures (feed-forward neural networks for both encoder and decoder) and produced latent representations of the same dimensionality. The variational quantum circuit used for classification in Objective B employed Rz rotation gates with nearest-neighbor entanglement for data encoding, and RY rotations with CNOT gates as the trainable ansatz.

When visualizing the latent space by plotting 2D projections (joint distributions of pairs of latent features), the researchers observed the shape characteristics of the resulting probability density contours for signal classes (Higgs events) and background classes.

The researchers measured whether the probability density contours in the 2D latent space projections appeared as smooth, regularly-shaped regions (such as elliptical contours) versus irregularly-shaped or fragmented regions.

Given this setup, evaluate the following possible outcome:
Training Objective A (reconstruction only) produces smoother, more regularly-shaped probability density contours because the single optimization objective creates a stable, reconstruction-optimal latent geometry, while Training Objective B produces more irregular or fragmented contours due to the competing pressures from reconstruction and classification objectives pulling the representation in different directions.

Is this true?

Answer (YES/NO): NO